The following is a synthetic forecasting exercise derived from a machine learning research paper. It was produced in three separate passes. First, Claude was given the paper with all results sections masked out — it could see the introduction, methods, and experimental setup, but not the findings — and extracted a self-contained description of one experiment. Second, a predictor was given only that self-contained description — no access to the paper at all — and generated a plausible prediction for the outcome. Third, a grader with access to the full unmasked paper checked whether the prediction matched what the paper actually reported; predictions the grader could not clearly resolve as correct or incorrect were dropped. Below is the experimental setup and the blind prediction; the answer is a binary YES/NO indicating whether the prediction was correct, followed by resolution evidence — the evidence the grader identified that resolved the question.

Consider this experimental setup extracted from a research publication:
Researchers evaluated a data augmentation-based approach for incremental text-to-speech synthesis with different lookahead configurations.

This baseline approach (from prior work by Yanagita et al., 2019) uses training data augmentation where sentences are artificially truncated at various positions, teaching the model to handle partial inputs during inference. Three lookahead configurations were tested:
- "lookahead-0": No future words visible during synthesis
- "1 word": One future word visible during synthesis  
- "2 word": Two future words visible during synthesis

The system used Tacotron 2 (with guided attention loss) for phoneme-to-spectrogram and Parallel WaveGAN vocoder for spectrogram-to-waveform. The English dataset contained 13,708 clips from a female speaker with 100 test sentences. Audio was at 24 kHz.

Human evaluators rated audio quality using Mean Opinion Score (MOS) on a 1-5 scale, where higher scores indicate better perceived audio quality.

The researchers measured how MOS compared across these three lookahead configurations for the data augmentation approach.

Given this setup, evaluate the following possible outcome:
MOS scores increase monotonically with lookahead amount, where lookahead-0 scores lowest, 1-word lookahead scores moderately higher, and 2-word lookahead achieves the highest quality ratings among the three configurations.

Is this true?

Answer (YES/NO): NO